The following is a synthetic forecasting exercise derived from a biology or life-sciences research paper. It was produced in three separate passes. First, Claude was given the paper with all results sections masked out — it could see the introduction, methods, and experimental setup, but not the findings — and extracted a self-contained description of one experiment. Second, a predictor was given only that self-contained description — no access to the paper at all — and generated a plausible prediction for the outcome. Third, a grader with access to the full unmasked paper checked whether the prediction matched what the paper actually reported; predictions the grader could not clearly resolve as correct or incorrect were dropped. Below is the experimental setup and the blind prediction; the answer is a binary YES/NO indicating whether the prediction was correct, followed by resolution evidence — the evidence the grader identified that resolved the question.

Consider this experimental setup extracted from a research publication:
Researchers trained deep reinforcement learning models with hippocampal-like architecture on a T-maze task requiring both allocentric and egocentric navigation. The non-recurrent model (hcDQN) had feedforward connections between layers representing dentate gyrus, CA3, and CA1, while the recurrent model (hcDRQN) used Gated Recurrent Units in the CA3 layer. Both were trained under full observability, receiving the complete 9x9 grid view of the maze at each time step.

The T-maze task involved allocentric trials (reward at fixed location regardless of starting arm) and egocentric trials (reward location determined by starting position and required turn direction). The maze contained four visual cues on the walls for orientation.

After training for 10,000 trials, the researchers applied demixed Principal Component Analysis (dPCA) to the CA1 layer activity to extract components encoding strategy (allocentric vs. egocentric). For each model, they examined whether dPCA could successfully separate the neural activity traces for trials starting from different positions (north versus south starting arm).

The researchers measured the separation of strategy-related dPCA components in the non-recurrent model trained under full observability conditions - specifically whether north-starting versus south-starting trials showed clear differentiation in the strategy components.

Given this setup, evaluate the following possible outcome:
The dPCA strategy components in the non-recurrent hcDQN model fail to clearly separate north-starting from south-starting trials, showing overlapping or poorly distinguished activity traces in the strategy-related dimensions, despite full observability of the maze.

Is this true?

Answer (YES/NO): YES